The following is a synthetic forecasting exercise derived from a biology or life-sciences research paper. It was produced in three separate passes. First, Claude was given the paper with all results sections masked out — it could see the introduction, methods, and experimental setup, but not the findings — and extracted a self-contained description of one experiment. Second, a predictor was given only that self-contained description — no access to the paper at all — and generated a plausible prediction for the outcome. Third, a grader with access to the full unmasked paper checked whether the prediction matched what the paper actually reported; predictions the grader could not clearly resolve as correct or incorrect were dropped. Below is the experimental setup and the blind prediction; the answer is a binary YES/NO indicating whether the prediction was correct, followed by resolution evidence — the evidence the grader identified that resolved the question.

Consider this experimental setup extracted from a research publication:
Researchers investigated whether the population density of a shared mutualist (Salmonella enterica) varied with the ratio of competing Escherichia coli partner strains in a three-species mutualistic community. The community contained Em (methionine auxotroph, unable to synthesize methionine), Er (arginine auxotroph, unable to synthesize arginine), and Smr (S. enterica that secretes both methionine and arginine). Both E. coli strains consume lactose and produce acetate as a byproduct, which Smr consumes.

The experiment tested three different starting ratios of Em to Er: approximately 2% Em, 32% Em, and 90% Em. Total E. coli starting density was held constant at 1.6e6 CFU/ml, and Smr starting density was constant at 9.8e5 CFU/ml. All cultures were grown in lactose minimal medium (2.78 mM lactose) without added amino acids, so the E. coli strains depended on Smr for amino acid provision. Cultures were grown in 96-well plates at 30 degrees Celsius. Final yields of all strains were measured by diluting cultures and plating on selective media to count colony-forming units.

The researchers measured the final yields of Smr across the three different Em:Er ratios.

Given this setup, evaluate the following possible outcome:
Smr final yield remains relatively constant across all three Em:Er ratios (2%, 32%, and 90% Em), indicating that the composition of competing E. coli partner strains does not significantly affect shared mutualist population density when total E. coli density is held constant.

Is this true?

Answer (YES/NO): YES